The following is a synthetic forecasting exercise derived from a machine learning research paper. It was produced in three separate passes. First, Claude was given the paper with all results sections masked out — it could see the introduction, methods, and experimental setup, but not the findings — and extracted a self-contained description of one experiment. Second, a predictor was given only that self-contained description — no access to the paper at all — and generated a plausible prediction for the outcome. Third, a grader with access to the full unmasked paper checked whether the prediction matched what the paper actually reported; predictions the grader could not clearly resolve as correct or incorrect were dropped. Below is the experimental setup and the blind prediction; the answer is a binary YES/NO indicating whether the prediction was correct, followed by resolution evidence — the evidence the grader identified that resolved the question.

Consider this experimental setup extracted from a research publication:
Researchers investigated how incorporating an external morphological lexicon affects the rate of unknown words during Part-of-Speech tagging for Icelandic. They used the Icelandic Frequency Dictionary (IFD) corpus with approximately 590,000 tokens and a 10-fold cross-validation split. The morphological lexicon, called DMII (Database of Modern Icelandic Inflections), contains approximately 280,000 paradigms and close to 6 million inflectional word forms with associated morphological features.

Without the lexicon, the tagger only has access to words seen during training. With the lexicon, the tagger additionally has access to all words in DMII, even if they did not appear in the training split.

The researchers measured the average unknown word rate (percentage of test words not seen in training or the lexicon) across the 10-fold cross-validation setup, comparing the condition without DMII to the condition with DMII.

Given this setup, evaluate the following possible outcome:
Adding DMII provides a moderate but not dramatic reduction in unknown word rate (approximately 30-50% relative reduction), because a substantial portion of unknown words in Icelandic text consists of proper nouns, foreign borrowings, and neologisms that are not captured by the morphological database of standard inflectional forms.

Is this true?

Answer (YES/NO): NO